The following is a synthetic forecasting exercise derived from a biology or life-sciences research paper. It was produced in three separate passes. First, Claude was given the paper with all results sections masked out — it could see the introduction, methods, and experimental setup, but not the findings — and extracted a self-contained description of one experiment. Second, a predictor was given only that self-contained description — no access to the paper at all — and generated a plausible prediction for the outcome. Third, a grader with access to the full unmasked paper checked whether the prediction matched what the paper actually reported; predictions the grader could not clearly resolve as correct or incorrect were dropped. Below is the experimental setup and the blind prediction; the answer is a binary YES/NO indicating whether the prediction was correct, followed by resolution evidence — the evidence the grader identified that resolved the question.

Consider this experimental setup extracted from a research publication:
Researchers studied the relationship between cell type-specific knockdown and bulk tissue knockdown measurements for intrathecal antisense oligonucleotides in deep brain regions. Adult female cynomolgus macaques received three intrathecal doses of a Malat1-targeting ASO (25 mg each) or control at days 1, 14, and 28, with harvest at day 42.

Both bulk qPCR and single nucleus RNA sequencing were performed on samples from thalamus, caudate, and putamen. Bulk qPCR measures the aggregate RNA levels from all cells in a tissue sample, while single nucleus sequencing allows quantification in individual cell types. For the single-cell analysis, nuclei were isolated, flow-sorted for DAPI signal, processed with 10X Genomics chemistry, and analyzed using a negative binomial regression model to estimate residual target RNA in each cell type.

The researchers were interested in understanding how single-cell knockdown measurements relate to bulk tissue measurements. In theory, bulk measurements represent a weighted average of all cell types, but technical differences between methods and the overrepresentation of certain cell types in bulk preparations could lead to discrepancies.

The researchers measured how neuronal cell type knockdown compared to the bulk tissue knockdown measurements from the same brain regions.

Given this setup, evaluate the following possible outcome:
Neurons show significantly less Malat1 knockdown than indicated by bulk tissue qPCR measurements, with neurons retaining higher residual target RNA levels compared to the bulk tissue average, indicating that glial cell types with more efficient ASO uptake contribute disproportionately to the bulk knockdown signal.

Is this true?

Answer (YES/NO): NO